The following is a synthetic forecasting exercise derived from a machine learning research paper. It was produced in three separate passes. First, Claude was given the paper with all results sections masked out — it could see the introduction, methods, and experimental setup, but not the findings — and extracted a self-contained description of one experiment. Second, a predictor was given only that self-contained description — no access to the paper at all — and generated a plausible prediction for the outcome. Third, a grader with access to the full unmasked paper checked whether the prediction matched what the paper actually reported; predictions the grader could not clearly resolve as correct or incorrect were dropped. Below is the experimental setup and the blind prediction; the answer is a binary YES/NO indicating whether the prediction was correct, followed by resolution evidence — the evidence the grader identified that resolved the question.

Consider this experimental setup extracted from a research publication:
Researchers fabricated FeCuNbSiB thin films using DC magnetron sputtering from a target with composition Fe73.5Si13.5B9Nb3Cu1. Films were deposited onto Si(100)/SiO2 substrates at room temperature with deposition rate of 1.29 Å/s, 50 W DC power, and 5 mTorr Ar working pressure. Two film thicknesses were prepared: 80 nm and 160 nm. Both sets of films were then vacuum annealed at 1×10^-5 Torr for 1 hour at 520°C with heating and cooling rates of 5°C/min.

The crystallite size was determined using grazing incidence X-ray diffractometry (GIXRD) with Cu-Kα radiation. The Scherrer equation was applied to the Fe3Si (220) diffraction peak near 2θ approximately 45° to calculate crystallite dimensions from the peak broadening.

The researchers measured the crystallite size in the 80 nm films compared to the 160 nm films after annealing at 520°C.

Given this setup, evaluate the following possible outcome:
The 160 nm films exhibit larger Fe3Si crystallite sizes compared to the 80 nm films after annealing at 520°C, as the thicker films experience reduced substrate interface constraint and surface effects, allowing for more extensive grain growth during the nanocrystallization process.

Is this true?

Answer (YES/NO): NO